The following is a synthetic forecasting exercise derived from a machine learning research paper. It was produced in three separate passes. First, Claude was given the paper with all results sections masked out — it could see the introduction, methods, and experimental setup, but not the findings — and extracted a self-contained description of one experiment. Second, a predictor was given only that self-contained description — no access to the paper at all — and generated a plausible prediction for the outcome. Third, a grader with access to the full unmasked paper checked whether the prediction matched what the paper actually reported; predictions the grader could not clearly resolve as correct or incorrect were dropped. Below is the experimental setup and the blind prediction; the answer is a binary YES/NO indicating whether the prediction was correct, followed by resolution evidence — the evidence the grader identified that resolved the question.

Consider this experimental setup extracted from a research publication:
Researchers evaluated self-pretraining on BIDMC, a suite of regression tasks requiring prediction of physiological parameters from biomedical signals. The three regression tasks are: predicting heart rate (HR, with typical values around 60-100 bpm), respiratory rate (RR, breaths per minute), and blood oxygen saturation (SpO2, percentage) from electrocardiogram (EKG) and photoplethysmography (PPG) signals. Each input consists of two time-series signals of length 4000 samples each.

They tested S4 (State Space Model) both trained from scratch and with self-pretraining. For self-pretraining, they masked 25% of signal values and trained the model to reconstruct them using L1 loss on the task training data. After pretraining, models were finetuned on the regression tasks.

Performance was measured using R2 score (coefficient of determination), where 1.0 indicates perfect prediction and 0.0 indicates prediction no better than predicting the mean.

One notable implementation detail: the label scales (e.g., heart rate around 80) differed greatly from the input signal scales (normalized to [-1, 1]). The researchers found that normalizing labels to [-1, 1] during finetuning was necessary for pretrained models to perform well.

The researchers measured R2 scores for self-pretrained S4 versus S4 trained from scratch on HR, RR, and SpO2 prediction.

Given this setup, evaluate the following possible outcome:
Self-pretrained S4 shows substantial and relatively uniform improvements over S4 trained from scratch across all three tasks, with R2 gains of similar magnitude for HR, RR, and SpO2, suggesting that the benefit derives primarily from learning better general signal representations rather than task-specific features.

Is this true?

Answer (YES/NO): NO